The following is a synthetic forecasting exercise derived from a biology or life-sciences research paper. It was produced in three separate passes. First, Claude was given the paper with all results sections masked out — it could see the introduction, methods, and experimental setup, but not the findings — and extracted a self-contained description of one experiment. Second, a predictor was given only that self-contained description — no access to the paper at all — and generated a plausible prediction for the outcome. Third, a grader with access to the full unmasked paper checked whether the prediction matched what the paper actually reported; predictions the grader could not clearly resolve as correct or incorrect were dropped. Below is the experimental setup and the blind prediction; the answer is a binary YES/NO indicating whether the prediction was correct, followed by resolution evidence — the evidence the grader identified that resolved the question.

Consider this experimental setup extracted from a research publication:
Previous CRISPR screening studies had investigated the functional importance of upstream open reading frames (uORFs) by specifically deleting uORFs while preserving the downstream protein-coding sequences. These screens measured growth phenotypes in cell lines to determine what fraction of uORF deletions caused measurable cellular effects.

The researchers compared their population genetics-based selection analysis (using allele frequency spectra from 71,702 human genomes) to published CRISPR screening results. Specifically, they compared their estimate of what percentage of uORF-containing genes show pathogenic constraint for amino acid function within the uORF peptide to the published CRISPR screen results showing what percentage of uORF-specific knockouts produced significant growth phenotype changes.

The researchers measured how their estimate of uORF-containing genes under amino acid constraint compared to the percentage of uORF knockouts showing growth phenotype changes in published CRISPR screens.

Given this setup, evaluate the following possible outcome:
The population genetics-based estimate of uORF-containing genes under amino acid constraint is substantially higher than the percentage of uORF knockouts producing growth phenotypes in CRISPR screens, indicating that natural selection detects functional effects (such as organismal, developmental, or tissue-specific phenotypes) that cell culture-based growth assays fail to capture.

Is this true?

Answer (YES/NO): NO